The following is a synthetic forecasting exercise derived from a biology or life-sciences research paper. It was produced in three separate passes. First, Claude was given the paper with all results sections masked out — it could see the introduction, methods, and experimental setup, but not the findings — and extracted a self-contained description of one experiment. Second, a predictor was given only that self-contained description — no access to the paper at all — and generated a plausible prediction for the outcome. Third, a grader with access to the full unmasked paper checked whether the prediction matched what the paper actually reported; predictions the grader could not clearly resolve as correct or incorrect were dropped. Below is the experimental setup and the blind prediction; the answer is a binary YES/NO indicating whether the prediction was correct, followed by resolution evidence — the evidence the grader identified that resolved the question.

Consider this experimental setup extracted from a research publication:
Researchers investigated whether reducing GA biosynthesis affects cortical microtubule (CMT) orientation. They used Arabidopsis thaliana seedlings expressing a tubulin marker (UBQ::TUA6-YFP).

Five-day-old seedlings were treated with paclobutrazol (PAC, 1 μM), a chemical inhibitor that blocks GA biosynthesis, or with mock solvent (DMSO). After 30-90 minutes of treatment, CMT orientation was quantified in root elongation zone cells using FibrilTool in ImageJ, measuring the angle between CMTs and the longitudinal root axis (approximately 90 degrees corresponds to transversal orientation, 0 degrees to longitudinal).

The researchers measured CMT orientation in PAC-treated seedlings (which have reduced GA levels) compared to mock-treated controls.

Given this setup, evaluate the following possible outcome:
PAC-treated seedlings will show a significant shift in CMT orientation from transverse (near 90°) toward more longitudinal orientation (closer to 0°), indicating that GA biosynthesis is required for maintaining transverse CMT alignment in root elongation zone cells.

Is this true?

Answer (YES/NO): YES